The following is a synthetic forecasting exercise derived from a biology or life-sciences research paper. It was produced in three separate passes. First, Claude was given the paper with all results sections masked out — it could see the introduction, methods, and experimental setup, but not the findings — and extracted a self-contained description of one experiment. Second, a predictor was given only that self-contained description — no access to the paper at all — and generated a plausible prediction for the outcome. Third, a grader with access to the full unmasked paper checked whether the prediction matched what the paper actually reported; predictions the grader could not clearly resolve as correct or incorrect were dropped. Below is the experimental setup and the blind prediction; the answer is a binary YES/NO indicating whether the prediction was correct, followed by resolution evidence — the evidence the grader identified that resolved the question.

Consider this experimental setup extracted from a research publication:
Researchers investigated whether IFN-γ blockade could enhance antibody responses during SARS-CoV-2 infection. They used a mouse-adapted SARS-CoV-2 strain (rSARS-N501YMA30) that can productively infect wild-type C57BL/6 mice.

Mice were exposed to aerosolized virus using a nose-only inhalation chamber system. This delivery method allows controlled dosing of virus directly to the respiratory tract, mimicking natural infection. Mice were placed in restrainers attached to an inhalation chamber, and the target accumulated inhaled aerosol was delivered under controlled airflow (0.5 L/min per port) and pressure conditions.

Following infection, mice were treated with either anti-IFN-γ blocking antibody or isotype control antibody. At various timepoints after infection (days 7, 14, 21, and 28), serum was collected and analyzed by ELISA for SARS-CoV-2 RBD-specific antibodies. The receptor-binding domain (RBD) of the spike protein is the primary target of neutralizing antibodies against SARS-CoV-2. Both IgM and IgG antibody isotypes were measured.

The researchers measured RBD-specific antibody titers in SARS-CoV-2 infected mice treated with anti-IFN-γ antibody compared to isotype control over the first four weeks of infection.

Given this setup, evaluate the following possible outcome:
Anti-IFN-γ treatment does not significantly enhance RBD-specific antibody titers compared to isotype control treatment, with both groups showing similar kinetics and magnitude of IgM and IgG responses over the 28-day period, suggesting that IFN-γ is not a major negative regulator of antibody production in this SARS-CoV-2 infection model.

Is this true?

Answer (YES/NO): NO